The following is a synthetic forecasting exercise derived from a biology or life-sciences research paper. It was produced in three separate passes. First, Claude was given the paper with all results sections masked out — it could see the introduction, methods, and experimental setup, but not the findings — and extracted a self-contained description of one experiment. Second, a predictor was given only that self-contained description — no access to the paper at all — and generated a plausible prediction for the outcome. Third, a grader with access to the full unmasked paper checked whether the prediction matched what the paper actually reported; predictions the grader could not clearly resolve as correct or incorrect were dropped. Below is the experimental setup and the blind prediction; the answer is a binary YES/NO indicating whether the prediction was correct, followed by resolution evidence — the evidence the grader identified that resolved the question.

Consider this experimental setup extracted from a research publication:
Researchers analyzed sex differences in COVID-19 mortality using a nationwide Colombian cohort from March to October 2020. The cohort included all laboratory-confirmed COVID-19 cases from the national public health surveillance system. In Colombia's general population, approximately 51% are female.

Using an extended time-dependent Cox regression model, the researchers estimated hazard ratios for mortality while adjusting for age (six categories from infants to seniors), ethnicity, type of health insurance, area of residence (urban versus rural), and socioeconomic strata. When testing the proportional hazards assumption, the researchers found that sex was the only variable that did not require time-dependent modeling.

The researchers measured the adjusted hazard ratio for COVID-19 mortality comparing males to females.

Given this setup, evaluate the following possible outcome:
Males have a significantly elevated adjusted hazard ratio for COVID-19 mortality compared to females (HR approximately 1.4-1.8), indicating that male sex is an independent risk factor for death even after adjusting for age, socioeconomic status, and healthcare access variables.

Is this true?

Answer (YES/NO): YES